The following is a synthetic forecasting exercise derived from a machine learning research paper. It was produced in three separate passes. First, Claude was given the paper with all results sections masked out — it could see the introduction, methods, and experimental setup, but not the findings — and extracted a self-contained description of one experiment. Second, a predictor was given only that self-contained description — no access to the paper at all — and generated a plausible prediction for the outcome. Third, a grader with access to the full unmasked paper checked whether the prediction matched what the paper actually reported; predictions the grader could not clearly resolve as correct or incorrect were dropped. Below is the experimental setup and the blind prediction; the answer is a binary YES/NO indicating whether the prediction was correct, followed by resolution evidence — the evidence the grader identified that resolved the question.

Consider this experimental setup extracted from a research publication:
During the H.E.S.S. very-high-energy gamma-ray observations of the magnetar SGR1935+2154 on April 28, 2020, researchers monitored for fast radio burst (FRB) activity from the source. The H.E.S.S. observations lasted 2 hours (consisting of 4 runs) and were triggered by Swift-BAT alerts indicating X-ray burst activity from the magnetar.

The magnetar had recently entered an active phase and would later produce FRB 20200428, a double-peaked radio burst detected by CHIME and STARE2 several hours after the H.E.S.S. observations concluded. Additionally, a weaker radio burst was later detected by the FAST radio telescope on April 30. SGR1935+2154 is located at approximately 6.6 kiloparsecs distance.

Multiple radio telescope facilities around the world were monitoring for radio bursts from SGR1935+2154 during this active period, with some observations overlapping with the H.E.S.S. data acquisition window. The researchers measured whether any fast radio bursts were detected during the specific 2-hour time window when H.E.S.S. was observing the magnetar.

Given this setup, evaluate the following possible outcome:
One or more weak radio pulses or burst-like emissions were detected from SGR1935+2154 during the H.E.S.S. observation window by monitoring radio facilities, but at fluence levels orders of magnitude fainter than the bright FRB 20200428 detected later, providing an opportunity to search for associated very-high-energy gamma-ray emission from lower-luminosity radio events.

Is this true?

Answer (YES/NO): NO